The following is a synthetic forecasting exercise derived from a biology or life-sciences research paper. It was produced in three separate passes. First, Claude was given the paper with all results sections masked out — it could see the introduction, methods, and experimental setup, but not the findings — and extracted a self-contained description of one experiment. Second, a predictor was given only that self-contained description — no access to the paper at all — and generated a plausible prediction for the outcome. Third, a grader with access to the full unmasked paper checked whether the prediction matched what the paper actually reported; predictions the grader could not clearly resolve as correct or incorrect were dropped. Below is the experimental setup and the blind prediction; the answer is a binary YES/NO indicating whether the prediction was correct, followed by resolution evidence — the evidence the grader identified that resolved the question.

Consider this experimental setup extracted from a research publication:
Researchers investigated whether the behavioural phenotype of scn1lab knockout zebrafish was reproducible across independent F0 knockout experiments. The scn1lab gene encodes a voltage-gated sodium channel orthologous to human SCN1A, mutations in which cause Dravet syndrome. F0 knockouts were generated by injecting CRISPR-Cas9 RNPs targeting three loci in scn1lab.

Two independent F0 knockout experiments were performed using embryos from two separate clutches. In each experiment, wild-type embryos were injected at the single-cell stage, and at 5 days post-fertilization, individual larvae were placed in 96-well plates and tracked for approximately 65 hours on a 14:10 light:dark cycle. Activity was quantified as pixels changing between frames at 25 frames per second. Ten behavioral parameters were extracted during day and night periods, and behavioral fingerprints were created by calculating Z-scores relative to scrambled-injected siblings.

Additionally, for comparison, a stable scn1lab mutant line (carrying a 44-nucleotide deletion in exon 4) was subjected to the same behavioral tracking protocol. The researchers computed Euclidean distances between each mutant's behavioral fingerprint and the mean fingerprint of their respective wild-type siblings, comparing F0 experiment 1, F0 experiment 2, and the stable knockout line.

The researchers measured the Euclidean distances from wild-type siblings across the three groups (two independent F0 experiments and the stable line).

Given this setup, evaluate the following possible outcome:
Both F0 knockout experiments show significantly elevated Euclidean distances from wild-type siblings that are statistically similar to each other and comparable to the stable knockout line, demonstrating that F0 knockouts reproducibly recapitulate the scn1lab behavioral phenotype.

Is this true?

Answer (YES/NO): YES